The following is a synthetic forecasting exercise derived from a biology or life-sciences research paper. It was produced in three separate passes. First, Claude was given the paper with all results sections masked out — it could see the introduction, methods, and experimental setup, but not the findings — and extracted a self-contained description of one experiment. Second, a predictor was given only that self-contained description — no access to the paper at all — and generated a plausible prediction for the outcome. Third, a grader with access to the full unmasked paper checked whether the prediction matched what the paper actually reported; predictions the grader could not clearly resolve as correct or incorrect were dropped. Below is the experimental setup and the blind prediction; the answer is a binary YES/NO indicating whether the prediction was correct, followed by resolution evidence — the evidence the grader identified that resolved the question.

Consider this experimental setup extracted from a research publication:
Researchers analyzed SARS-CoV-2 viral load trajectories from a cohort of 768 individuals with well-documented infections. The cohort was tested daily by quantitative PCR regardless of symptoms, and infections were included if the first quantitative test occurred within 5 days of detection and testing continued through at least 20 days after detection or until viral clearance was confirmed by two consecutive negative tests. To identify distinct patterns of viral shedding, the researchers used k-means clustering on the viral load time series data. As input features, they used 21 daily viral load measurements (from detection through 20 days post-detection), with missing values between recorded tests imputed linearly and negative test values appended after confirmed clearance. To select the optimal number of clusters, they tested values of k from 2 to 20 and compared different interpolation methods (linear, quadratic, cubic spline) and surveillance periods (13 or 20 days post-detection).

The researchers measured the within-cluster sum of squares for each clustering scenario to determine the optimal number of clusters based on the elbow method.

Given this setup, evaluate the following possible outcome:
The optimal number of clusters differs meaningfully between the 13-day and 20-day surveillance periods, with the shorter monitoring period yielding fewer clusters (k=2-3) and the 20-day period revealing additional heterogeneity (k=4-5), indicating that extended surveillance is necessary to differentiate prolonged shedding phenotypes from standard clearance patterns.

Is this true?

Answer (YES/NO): NO